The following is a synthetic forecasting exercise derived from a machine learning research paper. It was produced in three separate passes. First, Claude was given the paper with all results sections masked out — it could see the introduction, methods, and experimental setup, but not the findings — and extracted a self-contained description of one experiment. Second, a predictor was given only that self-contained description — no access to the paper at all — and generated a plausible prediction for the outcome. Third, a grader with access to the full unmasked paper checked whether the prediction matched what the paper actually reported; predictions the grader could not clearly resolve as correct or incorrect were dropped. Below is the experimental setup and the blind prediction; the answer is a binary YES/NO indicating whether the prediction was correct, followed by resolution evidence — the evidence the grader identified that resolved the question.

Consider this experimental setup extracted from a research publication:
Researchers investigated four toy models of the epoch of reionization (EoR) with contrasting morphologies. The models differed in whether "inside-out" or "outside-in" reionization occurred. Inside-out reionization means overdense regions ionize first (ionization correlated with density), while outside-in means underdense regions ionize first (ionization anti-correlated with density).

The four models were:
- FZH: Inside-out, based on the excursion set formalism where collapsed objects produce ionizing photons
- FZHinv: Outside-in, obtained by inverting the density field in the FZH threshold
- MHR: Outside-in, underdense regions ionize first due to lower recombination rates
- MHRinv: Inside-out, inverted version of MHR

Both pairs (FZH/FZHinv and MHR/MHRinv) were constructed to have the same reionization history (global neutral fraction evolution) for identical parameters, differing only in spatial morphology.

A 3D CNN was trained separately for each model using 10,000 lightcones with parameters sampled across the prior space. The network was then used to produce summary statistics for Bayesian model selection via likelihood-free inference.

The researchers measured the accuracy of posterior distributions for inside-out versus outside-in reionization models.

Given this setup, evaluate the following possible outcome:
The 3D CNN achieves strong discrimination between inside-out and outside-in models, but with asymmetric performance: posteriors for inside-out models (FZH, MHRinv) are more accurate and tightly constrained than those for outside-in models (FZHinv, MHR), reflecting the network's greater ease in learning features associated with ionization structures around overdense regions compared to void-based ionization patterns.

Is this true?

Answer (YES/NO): YES